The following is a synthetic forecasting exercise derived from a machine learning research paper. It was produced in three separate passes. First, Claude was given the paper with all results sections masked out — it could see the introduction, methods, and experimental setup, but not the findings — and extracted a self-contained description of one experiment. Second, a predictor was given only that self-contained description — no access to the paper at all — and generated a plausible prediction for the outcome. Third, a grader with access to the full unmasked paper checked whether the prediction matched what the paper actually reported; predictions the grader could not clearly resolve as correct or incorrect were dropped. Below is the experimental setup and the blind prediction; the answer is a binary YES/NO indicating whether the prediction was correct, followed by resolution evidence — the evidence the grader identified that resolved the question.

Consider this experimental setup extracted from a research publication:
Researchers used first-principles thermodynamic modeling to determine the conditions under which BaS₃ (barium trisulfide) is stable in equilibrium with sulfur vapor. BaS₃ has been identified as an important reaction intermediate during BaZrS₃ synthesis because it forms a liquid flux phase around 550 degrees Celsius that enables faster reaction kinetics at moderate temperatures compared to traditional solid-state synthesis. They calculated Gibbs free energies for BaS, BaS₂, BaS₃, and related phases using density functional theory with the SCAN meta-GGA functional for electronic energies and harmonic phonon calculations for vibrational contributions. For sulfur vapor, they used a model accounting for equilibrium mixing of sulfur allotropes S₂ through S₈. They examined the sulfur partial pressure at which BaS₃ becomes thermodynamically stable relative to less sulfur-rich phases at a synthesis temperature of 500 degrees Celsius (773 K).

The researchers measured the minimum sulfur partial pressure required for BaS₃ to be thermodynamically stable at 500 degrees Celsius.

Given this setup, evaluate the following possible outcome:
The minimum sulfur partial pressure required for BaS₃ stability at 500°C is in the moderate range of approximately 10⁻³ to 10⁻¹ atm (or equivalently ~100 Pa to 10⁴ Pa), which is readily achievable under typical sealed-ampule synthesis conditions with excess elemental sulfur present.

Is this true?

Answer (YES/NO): NO